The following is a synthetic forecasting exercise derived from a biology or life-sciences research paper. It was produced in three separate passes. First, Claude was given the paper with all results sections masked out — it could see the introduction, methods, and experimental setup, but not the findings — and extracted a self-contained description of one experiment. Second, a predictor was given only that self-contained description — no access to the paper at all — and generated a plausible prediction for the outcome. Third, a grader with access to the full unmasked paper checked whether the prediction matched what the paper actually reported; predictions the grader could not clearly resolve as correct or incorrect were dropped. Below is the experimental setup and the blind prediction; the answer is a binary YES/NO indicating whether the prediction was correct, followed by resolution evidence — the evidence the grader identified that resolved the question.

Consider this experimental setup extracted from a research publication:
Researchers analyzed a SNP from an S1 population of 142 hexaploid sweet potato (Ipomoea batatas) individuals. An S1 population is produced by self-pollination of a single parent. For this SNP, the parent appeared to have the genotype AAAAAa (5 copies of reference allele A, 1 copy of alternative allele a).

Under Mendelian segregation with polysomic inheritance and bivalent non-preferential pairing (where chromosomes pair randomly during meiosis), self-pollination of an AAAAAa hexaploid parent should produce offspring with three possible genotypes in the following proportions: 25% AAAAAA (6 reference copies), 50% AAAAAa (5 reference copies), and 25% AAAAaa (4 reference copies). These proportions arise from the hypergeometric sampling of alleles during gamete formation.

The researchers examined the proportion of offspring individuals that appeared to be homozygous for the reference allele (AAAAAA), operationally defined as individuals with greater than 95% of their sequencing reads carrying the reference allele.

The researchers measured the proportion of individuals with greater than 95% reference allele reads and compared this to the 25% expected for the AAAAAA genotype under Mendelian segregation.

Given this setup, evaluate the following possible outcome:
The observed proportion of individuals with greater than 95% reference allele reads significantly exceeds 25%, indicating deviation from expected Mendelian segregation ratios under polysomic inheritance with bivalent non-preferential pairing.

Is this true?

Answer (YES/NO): NO